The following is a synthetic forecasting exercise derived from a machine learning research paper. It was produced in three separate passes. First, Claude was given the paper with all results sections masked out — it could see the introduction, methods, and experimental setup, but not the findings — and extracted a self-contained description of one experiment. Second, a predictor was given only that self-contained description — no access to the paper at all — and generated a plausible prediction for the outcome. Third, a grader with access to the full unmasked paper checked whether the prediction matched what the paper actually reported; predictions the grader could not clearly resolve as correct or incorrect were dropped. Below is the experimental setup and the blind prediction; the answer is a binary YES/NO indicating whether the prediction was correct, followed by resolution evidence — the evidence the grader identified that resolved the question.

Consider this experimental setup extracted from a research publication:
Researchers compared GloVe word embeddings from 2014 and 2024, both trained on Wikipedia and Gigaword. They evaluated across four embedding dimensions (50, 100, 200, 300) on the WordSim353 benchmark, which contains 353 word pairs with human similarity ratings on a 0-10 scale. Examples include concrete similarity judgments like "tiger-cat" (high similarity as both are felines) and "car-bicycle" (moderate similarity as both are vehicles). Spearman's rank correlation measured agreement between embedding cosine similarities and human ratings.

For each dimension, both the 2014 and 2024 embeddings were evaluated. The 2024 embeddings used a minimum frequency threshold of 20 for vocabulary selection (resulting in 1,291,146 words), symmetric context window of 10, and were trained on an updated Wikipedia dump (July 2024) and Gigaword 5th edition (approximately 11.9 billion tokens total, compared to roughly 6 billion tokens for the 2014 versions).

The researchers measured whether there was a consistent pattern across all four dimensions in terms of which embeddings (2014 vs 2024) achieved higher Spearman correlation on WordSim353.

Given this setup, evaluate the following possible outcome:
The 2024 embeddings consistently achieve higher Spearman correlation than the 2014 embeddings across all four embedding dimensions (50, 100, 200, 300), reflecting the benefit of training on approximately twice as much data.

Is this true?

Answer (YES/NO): NO